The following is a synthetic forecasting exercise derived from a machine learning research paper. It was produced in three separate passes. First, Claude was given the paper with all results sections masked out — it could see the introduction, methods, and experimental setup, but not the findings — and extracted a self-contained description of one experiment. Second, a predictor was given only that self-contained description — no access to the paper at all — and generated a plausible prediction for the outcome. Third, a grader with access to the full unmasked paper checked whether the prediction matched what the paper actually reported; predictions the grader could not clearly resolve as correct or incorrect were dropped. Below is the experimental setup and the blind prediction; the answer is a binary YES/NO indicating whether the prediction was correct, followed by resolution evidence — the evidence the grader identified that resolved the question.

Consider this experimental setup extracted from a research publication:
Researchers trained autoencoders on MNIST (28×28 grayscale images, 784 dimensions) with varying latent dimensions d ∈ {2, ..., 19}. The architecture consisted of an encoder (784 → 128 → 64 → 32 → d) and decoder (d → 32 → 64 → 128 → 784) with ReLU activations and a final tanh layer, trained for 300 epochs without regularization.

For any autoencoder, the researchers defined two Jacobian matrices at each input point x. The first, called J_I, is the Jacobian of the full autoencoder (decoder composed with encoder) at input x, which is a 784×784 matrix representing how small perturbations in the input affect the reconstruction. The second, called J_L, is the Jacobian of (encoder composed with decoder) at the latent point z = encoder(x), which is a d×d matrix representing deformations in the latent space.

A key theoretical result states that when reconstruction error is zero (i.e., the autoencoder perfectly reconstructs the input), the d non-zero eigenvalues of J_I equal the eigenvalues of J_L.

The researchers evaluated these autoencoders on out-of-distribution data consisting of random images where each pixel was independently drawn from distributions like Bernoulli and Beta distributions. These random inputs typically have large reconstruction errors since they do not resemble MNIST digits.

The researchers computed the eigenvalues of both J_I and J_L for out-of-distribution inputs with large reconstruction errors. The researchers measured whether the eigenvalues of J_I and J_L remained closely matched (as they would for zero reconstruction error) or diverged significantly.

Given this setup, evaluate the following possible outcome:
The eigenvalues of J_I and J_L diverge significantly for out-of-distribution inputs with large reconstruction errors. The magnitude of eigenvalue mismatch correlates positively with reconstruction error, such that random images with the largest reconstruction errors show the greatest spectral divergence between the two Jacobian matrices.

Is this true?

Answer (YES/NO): YES